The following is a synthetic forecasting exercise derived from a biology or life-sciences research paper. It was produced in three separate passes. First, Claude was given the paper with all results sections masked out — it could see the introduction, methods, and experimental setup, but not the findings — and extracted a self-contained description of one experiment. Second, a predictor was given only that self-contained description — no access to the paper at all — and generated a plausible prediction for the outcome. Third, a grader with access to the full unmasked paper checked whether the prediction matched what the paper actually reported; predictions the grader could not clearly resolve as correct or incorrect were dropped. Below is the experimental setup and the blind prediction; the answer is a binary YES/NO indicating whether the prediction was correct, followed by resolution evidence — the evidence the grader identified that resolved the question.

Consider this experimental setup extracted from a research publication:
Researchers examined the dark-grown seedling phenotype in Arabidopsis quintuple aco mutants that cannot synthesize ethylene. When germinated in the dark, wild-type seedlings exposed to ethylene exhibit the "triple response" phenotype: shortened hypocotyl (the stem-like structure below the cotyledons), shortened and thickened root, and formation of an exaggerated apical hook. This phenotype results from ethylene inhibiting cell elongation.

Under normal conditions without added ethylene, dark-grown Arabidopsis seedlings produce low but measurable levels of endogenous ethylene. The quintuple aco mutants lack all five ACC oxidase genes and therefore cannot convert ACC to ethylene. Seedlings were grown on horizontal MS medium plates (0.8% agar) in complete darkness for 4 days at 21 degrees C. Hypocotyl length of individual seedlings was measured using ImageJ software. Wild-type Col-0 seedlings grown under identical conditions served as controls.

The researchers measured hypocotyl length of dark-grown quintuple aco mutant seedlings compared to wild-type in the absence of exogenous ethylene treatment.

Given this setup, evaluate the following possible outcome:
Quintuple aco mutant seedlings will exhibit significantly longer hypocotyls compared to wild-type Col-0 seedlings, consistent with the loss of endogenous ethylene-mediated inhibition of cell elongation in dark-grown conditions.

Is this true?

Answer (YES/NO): NO